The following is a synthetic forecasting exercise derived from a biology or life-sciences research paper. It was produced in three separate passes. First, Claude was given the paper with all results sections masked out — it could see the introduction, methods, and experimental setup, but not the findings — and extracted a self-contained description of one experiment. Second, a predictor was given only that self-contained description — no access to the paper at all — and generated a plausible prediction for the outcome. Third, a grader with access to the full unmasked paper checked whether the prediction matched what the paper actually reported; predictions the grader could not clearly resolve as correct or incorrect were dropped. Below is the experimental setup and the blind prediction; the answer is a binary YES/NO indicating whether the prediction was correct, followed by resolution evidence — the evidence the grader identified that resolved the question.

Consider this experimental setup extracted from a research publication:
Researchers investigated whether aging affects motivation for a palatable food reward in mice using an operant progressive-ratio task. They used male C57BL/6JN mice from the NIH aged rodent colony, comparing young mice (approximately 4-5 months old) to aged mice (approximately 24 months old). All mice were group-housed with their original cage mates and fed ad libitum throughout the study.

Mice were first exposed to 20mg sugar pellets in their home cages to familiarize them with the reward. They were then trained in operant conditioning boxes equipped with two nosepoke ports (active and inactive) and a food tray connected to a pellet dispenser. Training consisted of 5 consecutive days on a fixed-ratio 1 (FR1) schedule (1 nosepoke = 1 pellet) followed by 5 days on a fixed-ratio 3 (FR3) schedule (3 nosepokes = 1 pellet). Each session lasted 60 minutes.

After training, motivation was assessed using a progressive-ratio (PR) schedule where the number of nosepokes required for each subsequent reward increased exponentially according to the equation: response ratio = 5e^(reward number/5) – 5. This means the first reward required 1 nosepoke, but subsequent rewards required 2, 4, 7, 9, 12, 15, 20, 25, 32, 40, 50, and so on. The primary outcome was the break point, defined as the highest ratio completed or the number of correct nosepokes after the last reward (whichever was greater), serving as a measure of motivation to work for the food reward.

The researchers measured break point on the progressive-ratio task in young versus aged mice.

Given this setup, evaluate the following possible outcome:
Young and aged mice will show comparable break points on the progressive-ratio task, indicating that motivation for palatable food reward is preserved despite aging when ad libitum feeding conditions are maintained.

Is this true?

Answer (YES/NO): NO